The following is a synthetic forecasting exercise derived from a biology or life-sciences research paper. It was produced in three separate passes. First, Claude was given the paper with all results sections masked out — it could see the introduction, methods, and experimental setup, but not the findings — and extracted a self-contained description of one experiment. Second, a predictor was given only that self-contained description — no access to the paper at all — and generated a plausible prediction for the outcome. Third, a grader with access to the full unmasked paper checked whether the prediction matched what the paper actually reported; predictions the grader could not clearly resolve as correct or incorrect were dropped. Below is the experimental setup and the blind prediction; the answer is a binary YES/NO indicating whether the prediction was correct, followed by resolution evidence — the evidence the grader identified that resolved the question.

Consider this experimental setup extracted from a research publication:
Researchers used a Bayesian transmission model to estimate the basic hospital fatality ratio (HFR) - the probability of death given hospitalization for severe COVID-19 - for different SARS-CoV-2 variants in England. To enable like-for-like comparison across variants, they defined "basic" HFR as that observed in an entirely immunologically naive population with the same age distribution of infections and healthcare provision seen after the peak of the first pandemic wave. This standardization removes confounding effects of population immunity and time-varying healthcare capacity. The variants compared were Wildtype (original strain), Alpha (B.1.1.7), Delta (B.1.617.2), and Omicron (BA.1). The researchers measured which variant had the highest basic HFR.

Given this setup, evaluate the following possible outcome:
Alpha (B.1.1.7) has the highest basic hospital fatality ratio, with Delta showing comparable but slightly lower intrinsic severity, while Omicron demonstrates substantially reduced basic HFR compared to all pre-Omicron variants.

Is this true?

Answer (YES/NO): NO